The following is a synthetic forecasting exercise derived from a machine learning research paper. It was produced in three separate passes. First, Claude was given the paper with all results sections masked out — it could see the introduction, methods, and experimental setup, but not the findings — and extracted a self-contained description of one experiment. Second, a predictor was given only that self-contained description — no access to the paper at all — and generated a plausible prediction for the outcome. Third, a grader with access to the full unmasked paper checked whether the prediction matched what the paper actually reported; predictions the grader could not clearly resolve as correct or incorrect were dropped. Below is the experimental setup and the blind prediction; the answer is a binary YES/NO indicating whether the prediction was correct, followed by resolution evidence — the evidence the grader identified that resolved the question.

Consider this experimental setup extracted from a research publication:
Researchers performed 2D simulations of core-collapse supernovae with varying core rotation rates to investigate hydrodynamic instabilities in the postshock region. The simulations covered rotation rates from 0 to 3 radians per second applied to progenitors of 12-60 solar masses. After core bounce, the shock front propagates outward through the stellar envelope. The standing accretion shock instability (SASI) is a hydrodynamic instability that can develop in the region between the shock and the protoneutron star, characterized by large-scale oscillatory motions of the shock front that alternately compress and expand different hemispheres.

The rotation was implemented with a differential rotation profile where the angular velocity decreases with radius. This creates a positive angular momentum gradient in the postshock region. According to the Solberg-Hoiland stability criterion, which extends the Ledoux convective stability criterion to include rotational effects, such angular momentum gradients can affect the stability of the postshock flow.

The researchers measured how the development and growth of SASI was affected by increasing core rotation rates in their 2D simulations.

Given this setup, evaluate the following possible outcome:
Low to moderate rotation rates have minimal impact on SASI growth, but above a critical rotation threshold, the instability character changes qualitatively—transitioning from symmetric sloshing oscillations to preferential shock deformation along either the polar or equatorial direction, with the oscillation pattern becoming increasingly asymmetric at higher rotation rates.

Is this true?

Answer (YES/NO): NO